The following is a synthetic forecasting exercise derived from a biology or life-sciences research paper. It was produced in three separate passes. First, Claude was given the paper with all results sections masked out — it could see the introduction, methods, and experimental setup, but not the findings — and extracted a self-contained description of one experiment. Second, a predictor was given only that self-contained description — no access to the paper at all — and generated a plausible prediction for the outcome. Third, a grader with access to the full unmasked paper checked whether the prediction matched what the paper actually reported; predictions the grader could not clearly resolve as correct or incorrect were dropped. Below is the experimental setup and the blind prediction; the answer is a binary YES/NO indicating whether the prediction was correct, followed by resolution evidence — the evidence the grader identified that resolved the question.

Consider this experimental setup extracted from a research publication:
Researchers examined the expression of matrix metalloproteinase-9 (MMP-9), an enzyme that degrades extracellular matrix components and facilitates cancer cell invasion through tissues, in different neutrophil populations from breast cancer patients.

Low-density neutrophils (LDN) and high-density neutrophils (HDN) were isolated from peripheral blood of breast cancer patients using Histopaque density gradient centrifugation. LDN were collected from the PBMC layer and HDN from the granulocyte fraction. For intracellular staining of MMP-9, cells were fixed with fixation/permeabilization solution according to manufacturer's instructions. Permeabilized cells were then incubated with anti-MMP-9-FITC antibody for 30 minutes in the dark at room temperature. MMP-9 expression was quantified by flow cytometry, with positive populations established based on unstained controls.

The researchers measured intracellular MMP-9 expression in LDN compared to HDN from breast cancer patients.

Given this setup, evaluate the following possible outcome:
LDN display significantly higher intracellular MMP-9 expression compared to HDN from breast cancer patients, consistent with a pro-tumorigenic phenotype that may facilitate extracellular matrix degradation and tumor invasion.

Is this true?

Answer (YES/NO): YES